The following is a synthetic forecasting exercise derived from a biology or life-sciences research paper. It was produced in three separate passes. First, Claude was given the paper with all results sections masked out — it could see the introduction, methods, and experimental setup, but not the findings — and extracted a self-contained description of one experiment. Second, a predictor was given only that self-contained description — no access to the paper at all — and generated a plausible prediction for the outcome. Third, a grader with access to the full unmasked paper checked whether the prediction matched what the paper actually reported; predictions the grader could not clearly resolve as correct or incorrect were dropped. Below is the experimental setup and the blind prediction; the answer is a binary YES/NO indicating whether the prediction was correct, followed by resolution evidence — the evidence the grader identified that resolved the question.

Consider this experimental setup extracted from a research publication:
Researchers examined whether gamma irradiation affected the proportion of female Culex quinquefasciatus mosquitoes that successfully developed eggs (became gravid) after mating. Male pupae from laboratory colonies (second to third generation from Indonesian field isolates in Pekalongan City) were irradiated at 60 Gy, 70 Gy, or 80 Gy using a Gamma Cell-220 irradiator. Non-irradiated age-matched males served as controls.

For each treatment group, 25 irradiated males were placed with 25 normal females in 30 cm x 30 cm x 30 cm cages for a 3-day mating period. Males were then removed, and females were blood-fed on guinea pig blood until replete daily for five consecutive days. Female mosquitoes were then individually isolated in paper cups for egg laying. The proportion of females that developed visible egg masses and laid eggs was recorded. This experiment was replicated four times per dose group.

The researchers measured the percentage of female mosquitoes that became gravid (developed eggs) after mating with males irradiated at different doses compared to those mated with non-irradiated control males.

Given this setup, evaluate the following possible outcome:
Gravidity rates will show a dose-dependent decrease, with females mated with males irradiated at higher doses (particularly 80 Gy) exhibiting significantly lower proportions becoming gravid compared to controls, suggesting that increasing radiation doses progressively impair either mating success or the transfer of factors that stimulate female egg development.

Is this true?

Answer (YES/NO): NO